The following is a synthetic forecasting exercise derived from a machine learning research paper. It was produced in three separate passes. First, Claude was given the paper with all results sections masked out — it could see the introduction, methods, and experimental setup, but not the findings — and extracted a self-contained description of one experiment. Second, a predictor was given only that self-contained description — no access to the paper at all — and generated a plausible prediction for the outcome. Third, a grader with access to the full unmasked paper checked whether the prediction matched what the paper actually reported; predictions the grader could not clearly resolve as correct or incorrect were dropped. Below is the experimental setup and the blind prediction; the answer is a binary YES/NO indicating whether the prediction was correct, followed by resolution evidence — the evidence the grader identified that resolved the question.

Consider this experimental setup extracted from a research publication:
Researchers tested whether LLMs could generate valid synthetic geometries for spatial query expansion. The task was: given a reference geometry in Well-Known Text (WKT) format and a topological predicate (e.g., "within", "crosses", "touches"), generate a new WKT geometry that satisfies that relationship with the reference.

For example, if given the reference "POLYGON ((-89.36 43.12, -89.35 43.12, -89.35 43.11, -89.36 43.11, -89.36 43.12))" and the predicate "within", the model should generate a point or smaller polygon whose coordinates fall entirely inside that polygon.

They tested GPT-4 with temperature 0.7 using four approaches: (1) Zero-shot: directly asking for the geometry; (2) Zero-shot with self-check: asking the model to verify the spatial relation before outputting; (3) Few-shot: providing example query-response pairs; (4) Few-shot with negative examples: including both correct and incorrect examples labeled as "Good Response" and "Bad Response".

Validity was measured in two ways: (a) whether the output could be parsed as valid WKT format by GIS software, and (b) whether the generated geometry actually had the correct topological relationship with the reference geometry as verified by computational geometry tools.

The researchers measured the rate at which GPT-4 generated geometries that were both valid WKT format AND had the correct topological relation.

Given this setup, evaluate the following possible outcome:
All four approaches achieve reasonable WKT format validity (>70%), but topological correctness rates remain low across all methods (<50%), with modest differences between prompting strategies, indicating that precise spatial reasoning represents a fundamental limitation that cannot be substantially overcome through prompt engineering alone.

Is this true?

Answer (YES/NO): NO